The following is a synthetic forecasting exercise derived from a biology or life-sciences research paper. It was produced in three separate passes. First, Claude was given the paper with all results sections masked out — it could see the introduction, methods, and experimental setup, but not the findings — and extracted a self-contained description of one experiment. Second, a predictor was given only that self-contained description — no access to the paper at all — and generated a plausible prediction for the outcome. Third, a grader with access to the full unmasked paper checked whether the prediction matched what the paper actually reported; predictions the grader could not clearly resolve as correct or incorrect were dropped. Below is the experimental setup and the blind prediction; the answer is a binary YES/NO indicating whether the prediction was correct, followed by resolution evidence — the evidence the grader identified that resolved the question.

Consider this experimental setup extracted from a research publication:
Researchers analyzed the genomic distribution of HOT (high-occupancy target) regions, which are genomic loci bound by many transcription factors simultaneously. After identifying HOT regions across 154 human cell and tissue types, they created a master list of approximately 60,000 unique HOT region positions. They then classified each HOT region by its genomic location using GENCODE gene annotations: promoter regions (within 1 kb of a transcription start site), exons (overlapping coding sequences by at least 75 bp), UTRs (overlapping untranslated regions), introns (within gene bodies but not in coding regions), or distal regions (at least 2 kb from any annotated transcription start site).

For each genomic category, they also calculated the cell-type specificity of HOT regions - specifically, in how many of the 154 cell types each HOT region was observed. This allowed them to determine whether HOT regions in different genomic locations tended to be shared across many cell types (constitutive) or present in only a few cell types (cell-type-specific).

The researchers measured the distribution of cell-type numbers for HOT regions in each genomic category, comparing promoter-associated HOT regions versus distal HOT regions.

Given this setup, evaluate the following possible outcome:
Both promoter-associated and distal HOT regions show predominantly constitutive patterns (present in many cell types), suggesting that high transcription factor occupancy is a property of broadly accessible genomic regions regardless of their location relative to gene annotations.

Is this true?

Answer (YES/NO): NO